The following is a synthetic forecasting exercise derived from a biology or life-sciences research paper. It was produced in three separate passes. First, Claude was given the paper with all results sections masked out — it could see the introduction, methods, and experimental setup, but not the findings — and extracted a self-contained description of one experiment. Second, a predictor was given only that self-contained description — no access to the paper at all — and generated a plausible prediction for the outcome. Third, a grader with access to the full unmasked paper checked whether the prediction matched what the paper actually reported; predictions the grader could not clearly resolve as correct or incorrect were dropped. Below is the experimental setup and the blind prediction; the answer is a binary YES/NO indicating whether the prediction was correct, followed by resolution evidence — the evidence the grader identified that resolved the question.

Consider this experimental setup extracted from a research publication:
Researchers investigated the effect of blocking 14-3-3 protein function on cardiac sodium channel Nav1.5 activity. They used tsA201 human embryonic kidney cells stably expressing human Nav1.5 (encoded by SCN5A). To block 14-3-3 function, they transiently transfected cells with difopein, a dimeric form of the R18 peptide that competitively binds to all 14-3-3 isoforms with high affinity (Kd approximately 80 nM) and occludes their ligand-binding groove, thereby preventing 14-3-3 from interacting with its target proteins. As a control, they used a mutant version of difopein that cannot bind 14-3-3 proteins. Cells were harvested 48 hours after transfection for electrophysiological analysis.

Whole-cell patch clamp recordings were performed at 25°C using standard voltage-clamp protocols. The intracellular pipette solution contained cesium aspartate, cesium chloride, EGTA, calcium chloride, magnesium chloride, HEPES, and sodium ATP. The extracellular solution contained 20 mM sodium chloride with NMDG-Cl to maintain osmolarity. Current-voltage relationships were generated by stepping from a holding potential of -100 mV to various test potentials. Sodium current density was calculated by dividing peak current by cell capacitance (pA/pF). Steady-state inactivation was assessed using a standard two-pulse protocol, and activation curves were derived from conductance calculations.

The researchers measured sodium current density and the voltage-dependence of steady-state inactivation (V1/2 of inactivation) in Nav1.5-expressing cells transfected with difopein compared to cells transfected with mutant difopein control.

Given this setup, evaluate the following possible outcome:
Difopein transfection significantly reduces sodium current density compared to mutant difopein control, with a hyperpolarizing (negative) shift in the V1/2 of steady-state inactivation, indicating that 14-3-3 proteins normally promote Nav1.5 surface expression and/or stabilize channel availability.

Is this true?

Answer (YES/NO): NO